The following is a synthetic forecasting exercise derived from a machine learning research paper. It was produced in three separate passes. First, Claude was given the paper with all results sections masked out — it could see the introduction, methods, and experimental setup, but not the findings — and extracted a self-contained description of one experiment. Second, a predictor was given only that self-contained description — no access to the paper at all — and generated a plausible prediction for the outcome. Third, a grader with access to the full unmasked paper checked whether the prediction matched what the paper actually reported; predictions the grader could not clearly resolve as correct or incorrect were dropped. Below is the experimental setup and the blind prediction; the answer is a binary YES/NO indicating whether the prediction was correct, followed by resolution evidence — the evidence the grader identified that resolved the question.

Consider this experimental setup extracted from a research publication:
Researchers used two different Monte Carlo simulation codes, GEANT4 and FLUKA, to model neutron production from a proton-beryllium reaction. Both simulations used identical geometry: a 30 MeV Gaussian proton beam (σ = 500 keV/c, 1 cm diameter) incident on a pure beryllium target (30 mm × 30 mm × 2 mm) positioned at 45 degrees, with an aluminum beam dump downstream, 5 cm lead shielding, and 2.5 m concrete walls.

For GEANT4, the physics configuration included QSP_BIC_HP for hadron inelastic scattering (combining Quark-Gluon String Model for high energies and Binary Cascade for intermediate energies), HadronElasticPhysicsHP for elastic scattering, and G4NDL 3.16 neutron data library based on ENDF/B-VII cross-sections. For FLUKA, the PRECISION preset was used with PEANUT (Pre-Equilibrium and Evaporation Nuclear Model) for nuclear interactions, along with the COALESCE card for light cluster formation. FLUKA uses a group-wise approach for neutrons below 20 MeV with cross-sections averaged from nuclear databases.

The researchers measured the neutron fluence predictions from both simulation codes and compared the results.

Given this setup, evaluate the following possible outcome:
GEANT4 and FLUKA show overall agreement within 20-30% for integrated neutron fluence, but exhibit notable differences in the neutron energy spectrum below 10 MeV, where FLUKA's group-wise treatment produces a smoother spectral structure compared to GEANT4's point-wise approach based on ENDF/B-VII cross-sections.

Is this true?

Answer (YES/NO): NO